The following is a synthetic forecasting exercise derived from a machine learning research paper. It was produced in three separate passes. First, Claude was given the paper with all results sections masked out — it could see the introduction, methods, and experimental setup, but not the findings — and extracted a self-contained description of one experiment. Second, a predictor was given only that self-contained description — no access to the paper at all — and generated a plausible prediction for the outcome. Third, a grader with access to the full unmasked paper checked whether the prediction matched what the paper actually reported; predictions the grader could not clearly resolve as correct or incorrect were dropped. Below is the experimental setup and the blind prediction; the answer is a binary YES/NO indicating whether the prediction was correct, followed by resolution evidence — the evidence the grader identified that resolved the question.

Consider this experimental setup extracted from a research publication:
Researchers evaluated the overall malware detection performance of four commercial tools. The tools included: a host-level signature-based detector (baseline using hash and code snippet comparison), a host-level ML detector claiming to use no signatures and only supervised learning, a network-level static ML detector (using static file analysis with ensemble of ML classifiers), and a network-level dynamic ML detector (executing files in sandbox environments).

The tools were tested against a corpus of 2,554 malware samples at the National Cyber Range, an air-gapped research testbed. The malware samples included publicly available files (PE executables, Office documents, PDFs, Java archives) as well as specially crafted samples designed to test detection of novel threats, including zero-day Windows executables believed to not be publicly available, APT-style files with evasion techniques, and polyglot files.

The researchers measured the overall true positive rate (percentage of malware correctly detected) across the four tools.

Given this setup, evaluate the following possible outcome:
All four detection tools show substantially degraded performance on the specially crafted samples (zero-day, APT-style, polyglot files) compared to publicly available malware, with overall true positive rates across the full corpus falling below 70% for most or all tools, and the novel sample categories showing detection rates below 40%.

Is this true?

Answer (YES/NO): NO